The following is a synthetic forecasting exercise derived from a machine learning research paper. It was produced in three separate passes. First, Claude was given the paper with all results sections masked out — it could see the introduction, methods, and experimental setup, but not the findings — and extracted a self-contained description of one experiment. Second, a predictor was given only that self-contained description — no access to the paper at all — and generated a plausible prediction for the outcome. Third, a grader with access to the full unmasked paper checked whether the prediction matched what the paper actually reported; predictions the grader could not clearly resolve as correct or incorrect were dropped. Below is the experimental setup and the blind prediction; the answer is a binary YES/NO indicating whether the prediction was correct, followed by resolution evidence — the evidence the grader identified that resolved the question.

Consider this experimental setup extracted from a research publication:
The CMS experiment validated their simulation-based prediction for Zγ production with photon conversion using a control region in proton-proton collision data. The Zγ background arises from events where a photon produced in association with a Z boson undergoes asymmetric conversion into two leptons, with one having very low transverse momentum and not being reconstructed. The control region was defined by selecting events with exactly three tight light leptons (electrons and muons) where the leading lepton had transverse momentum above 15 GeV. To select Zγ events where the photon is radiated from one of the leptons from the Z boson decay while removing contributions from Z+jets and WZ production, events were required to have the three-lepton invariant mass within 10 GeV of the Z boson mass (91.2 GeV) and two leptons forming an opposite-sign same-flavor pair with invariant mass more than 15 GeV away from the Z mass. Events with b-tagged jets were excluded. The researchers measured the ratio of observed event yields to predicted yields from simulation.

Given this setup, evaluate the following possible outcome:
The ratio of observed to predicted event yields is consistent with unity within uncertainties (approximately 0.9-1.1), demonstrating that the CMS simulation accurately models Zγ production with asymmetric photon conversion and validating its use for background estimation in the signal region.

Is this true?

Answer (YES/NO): NO